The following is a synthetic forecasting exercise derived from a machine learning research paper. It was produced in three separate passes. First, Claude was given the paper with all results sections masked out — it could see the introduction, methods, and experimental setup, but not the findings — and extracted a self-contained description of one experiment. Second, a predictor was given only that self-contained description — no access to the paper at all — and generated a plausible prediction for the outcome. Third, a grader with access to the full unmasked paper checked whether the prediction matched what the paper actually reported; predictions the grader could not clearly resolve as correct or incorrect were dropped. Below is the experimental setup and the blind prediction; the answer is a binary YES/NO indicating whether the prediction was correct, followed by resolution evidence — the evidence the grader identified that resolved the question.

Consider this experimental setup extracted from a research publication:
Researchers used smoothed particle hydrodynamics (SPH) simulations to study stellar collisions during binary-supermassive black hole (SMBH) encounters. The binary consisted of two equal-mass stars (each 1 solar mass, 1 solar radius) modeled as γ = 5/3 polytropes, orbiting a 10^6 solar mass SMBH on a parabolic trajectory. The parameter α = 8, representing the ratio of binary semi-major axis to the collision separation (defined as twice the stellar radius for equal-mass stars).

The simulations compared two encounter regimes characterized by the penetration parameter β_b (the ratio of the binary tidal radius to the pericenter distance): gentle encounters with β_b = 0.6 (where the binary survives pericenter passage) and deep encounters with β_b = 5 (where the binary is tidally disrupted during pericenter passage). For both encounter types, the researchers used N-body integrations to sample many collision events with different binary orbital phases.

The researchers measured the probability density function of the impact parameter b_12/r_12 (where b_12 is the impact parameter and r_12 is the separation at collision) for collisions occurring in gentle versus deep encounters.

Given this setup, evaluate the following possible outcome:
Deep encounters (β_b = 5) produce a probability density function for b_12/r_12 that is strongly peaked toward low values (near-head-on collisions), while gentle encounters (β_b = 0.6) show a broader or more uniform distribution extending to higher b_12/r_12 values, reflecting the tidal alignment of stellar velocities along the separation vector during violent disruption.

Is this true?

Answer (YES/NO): NO